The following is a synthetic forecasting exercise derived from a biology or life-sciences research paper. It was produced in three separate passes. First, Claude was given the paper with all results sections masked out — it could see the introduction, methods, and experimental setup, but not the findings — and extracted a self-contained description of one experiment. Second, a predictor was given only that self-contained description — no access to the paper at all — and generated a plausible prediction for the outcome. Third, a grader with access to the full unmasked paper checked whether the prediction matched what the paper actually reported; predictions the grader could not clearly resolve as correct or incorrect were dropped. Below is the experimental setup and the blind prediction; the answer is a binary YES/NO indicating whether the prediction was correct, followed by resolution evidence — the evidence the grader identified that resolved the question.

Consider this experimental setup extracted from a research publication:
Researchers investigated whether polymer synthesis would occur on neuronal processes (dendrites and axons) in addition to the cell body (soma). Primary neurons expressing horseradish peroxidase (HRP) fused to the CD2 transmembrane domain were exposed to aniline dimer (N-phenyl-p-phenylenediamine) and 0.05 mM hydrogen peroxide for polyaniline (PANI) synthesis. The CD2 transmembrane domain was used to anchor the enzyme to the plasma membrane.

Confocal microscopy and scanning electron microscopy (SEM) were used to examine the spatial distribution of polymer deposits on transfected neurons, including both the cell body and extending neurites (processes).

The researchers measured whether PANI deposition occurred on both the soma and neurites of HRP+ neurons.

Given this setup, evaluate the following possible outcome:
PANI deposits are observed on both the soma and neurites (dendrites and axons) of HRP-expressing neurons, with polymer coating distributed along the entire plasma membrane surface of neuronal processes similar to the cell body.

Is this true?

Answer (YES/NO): YES